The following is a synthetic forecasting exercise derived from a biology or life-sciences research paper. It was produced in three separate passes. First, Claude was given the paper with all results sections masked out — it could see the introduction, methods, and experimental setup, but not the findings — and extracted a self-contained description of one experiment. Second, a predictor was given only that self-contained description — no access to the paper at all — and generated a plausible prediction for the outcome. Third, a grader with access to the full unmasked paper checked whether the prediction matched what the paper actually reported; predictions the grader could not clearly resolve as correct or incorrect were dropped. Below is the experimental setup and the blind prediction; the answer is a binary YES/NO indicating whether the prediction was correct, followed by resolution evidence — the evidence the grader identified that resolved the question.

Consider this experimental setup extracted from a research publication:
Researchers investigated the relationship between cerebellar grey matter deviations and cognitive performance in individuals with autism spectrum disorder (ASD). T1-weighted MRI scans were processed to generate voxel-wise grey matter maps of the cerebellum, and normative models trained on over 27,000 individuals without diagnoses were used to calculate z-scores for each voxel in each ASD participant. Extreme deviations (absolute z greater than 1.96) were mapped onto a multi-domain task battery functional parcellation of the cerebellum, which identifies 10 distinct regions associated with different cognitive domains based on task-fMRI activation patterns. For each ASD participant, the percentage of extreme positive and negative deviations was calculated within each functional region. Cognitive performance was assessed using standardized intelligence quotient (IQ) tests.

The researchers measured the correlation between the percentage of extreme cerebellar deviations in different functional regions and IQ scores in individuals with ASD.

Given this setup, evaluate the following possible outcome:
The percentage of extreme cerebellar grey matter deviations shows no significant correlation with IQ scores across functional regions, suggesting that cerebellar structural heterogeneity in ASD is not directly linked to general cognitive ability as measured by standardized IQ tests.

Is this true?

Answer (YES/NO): NO